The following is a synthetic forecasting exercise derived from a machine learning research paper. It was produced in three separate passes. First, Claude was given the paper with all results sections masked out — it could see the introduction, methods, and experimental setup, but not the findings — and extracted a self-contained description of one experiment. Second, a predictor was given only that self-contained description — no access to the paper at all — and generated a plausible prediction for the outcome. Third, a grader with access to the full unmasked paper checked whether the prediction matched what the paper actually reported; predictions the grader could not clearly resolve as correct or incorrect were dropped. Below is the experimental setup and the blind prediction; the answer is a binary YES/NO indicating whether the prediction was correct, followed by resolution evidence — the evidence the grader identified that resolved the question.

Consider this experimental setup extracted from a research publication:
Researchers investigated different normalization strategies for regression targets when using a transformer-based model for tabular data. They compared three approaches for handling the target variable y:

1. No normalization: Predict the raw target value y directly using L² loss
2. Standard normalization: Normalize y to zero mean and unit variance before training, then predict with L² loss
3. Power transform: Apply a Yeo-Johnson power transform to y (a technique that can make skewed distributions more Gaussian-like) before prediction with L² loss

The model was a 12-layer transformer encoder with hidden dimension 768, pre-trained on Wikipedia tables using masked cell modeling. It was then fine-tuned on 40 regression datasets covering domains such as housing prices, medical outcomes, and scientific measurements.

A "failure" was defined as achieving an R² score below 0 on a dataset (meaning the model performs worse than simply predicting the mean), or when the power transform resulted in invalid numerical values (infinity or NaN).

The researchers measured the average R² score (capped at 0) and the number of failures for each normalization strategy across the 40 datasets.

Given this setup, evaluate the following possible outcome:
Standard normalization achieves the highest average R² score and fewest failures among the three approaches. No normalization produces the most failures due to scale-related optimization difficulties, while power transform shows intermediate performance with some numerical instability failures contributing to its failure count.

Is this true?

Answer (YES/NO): NO